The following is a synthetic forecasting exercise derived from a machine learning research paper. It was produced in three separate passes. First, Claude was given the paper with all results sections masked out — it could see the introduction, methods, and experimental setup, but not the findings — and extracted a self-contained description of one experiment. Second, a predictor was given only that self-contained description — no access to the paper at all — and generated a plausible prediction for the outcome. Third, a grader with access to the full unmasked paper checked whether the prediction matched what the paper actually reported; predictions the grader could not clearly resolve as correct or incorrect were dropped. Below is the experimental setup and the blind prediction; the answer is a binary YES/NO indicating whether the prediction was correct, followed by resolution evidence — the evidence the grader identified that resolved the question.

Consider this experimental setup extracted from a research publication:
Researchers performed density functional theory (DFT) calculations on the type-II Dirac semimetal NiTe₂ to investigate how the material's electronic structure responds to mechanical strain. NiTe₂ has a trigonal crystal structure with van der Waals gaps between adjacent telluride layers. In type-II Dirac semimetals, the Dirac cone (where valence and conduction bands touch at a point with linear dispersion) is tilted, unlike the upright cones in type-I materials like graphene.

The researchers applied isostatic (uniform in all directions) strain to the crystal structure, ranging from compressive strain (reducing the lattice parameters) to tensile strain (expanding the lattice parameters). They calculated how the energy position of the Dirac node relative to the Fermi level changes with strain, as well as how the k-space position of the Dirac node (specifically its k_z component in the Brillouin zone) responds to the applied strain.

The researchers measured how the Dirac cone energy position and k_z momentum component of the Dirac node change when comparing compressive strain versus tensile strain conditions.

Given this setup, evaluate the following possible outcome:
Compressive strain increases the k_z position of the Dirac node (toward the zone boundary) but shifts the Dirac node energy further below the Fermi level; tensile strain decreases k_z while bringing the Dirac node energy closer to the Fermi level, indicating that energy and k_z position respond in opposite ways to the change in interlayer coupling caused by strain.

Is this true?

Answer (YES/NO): NO